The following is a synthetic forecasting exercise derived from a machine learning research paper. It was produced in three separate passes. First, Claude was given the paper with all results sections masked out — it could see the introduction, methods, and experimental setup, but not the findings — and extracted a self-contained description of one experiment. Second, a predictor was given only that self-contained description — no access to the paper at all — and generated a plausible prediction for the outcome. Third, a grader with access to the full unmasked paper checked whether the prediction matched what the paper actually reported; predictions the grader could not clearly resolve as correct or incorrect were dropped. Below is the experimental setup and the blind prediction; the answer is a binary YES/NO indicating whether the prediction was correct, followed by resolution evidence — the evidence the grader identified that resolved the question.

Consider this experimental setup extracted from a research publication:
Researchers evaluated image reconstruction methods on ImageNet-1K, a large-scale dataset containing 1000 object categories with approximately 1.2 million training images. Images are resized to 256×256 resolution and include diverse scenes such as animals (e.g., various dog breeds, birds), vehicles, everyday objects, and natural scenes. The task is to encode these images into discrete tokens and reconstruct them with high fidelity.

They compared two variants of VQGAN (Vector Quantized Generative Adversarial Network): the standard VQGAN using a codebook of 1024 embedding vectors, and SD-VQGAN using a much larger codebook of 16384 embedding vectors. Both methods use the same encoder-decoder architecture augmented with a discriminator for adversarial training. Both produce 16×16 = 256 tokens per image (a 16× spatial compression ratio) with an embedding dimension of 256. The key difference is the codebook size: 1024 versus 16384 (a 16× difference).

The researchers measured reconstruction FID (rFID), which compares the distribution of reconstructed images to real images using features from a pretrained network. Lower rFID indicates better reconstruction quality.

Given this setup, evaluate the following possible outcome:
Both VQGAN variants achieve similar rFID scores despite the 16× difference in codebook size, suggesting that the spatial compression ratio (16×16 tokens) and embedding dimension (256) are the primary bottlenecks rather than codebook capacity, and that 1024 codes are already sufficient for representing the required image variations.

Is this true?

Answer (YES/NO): NO